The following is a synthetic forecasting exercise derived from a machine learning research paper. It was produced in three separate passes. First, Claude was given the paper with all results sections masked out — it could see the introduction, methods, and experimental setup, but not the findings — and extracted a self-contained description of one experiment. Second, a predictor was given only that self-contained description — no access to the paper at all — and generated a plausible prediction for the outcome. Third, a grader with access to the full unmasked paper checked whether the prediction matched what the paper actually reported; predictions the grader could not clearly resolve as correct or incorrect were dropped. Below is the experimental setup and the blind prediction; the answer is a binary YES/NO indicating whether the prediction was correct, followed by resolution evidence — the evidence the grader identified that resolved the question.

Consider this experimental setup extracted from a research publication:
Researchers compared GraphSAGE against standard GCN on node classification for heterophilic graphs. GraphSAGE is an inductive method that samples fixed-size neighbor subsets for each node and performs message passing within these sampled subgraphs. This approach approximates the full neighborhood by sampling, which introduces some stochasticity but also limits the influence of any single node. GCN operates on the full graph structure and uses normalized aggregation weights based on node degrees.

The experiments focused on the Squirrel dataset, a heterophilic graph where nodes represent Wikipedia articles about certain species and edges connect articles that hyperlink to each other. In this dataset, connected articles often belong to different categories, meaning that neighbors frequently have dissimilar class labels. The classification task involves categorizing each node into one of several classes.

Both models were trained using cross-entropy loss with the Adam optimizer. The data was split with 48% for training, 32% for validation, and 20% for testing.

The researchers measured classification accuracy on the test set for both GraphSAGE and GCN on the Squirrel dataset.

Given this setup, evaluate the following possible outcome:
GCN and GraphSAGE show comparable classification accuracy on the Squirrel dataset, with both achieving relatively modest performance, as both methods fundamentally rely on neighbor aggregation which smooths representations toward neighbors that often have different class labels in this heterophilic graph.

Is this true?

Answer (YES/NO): NO